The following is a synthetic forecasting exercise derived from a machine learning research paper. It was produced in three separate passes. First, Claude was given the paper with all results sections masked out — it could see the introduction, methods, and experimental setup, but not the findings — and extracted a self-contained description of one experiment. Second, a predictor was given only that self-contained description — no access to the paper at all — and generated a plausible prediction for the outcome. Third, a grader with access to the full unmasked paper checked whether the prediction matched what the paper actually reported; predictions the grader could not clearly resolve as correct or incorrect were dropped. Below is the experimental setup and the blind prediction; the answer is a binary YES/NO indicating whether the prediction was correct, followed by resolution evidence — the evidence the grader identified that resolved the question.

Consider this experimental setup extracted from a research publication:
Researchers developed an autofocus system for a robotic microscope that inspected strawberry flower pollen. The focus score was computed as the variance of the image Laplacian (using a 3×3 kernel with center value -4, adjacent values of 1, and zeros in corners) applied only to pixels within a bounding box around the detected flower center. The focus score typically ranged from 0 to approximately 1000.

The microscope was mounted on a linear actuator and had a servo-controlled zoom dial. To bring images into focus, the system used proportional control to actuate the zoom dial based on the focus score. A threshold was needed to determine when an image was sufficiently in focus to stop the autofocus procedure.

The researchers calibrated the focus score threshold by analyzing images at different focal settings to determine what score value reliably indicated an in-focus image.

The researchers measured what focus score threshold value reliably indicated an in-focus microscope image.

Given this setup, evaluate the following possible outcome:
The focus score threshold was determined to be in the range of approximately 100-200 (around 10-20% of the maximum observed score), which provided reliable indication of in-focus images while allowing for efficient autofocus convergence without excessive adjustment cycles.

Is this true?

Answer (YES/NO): NO